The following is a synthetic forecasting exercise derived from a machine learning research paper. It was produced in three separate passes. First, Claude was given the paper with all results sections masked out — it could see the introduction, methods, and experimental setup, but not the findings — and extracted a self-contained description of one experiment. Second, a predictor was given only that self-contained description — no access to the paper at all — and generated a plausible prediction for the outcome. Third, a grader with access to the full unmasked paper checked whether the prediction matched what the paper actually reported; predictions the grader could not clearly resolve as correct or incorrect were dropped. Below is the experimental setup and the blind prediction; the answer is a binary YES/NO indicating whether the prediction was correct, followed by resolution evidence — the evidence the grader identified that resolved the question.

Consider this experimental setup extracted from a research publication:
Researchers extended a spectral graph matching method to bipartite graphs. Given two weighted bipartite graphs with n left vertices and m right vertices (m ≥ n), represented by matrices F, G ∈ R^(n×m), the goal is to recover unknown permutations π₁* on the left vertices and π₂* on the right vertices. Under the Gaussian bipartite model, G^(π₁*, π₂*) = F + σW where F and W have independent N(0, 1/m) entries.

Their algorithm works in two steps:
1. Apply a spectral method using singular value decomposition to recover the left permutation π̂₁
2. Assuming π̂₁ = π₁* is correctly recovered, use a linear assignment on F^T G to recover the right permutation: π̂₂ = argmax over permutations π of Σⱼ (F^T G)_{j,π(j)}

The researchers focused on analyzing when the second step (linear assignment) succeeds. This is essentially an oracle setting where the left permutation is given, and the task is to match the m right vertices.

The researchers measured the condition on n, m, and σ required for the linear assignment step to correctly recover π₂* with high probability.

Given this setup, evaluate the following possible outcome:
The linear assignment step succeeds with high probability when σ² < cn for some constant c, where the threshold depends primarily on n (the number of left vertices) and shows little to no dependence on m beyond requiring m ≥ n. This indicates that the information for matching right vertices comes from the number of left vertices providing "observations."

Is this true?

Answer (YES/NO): NO